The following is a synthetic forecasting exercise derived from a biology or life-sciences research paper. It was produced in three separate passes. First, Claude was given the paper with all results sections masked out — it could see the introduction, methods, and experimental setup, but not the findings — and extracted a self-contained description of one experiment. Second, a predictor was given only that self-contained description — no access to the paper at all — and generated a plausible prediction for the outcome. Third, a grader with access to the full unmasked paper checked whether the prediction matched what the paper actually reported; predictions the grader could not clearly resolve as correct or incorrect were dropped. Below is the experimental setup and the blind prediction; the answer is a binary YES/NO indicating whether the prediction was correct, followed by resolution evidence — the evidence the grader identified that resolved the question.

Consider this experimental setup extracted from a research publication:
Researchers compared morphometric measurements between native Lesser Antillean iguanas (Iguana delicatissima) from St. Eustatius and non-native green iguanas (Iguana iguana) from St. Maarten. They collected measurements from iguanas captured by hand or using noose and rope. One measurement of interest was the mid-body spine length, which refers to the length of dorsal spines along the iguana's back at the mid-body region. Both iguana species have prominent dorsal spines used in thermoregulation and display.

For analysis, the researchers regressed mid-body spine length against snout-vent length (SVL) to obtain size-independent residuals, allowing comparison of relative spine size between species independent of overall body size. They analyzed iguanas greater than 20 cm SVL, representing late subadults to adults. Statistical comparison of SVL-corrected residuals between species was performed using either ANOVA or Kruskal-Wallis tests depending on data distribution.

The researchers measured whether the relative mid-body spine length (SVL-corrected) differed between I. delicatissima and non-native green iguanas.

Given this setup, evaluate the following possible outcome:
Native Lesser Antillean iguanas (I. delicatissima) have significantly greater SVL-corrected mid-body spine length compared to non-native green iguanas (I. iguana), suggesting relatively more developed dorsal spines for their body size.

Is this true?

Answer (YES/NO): NO